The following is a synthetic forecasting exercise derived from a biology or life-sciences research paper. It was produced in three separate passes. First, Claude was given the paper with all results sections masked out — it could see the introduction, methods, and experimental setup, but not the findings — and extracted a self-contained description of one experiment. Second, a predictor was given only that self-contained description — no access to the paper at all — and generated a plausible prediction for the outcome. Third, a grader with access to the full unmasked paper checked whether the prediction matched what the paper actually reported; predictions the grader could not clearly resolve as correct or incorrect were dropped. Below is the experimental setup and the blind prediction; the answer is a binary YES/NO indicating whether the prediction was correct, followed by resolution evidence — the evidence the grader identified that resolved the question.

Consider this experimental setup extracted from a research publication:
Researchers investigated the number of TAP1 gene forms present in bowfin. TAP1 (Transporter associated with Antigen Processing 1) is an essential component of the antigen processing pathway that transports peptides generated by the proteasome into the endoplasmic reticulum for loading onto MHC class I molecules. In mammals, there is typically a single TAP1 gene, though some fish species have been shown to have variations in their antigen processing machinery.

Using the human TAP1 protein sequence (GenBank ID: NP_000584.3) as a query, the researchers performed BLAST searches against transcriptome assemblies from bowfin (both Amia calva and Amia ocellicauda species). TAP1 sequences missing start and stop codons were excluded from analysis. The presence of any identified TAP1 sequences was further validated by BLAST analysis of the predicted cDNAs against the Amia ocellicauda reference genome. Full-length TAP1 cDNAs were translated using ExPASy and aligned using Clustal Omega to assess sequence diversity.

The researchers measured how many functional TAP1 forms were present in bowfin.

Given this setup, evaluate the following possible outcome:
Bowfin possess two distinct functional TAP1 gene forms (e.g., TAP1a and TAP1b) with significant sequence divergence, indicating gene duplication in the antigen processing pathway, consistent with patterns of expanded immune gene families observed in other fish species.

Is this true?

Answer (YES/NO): NO